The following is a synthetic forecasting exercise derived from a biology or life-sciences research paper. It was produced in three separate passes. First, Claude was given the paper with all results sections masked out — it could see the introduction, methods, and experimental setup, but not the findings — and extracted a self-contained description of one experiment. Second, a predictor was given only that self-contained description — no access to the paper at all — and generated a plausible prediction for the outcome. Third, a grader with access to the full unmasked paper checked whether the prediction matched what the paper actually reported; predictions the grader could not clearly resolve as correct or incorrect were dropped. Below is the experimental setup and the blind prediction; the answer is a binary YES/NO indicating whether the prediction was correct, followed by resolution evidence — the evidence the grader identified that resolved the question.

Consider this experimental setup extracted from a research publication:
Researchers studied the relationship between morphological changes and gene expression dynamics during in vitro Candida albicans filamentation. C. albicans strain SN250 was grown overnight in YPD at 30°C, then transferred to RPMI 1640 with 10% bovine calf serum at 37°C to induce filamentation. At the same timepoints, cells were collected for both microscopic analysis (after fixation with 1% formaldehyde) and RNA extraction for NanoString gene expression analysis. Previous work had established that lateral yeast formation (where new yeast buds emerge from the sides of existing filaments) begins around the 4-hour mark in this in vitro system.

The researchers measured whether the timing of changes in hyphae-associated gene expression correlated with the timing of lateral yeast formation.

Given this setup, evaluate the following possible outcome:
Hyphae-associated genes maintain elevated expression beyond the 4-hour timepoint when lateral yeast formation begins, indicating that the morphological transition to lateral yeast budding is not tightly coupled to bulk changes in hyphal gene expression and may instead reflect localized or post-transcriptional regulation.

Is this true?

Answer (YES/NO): NO